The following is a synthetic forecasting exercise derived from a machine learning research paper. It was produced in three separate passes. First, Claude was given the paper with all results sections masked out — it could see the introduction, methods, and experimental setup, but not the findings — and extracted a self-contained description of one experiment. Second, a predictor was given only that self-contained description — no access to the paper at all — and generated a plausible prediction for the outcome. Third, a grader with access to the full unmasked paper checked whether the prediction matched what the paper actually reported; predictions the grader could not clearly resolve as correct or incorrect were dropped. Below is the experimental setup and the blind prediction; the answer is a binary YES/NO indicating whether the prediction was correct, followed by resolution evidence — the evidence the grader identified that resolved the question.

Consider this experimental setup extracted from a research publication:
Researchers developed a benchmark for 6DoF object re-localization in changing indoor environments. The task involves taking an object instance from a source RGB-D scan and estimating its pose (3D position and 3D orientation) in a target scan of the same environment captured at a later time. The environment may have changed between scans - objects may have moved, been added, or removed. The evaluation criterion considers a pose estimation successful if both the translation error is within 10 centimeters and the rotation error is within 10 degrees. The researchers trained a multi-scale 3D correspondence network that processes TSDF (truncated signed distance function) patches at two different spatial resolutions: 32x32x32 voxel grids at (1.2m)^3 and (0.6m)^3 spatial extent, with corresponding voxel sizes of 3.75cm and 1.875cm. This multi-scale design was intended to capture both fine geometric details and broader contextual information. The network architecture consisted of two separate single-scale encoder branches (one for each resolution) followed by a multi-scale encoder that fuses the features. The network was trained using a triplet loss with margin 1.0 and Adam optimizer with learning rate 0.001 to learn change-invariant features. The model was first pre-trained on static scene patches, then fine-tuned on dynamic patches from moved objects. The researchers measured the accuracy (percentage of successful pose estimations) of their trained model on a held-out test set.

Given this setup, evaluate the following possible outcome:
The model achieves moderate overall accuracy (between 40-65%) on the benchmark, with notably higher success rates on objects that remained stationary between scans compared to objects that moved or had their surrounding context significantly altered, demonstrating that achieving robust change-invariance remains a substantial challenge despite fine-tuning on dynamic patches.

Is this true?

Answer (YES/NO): NO